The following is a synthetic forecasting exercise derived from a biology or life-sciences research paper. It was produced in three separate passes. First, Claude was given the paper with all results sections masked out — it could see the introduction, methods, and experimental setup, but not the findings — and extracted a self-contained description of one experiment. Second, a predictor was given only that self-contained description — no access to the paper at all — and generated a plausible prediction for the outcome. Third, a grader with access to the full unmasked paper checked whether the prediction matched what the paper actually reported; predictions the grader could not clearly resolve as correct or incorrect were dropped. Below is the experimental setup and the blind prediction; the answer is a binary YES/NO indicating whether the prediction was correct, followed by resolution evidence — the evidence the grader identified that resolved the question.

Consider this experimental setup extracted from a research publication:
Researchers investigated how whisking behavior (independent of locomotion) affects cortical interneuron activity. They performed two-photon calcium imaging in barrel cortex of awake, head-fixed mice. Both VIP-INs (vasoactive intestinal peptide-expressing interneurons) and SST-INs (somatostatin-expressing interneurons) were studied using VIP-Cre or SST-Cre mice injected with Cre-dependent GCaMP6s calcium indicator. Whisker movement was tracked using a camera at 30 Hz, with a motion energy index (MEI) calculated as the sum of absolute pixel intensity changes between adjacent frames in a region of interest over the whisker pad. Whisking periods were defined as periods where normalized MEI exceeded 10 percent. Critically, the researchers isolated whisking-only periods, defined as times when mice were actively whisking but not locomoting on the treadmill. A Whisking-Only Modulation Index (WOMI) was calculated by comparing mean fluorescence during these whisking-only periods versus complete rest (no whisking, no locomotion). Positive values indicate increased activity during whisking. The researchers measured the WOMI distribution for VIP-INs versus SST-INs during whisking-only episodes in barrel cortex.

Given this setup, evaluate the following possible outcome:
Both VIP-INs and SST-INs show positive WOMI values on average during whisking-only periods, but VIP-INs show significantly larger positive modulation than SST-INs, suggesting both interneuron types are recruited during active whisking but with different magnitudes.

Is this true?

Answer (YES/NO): NO